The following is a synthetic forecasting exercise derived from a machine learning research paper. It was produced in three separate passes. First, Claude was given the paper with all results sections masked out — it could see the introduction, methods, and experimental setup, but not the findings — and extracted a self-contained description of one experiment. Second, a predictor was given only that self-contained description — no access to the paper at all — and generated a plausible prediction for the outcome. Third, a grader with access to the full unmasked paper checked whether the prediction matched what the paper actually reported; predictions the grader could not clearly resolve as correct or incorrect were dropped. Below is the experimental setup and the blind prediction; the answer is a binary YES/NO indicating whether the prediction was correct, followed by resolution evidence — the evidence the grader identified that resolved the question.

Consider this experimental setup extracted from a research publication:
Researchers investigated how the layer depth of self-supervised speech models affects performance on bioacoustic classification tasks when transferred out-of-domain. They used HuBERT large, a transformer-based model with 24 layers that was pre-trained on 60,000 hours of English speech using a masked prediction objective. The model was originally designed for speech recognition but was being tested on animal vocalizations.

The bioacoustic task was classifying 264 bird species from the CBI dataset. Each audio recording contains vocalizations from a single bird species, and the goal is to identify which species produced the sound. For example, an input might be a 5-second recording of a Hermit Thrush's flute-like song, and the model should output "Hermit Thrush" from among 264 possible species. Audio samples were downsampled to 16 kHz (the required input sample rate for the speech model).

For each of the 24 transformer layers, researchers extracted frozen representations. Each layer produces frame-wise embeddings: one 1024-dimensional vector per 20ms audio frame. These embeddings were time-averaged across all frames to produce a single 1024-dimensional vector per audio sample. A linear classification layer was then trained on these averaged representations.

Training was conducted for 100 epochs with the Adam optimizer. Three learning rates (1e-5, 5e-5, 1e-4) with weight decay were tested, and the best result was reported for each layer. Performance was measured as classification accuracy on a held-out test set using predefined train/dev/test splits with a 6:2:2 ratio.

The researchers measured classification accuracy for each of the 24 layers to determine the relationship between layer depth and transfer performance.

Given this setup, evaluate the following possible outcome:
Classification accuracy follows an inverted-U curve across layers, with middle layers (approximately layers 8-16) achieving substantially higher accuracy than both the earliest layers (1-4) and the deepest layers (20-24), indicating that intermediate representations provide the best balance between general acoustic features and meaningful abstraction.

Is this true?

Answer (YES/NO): NO